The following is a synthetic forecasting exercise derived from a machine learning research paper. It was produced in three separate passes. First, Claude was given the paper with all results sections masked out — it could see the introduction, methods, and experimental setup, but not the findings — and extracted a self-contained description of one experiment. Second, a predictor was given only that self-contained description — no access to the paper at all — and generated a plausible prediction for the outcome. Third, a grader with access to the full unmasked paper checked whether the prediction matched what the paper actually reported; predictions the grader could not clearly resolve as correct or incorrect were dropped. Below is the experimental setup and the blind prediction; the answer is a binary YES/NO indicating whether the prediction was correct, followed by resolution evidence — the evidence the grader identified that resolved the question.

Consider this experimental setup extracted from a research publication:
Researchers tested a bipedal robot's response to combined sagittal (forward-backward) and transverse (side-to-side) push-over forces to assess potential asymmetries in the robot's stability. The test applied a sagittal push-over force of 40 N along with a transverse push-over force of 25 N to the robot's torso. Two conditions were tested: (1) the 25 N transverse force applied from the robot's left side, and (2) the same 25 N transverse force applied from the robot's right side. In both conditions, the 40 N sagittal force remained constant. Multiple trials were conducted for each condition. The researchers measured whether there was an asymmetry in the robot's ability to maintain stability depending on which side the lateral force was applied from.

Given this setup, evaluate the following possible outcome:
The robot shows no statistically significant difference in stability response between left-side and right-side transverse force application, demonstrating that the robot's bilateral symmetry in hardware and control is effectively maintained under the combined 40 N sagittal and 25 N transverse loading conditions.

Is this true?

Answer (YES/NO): NO